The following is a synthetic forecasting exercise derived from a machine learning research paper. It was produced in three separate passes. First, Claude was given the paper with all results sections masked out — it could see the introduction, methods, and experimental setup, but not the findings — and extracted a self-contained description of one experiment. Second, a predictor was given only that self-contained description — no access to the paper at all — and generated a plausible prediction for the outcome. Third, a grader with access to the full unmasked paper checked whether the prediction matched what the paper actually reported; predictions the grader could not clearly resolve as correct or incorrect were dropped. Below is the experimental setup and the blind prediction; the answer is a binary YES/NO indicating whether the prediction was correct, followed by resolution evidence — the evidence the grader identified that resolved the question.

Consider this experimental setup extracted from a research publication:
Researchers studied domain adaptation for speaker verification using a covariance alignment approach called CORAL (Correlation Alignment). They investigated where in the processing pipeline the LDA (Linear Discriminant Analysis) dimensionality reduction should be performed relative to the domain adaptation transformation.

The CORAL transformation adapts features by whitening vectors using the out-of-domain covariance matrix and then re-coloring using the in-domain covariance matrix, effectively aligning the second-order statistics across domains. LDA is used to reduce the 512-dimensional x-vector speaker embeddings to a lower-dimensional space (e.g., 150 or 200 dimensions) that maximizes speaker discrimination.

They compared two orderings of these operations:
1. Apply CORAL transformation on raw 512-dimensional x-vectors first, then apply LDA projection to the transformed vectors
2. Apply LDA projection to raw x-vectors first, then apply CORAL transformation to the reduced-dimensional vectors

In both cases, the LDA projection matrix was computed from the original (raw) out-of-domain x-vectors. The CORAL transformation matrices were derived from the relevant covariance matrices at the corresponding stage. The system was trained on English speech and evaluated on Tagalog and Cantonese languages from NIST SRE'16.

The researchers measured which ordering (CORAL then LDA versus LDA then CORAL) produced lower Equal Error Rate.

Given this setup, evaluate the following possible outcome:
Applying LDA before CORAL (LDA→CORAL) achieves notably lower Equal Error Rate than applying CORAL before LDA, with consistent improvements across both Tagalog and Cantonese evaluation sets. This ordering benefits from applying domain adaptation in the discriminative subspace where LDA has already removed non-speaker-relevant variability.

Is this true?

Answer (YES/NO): NO